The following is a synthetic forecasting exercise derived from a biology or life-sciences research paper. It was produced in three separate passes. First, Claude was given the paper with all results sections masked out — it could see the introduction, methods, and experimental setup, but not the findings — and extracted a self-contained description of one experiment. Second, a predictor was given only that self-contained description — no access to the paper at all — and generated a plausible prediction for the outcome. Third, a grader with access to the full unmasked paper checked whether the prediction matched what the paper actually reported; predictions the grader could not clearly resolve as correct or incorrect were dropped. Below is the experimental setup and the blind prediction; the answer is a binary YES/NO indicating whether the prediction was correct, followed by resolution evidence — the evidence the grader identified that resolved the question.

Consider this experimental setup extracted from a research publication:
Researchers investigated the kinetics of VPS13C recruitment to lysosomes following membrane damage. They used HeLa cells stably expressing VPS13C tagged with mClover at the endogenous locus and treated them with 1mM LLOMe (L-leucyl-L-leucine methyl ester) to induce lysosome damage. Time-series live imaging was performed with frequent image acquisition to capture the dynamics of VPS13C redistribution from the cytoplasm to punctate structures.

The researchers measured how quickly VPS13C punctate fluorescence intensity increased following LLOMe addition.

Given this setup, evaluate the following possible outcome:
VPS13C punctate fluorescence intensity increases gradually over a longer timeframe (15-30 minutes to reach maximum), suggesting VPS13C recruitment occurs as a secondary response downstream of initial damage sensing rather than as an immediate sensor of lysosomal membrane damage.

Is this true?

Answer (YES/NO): NO